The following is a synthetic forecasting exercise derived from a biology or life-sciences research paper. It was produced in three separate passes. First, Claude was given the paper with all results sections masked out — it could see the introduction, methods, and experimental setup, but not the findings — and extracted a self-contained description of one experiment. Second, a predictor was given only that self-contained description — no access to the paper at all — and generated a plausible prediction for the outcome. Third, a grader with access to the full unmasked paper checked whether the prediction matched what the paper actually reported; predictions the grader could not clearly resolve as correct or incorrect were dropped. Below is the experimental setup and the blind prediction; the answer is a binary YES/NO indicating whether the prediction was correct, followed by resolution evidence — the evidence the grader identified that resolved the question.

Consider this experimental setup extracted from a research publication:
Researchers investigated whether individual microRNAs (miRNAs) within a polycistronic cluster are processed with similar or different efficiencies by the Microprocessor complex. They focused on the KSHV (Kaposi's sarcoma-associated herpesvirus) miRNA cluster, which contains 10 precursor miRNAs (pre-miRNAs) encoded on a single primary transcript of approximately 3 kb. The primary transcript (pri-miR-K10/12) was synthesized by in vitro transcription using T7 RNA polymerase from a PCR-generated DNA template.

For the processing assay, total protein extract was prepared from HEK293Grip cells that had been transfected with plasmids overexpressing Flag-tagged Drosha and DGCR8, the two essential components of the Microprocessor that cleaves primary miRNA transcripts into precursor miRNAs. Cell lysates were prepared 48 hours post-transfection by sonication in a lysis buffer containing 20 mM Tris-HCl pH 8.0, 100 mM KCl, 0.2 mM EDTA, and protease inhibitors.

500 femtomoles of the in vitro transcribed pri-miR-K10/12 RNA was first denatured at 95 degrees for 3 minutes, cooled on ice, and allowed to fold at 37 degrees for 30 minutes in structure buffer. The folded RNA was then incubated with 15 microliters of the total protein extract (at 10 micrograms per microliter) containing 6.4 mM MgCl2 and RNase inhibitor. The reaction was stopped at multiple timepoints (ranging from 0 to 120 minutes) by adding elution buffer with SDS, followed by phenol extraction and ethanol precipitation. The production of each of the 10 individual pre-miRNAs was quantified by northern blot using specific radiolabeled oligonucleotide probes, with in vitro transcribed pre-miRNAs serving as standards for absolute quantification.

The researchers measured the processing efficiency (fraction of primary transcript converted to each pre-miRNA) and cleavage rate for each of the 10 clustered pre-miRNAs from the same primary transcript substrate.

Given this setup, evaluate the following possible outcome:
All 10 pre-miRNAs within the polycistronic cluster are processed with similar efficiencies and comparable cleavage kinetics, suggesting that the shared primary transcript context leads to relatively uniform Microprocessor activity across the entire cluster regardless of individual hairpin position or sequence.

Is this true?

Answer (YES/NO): NO